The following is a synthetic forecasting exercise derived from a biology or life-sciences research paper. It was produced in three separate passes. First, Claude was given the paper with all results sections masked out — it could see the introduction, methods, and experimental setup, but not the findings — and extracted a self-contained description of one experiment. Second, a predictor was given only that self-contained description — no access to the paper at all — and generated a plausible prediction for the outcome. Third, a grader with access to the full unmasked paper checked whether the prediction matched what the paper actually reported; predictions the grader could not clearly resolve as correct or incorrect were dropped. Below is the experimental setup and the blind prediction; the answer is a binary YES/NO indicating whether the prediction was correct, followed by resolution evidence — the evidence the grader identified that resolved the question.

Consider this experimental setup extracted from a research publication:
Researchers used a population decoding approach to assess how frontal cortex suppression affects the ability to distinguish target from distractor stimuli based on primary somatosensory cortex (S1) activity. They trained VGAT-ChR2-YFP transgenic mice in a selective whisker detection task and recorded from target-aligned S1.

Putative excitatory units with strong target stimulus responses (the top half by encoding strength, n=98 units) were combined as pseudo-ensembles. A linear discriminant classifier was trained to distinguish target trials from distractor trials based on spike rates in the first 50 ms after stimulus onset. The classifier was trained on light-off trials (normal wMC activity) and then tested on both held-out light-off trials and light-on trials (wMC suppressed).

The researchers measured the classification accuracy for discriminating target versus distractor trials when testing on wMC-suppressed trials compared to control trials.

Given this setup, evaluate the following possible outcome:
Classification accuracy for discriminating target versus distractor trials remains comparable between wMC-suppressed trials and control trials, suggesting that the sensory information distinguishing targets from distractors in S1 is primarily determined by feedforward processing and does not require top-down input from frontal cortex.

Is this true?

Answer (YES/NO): NO